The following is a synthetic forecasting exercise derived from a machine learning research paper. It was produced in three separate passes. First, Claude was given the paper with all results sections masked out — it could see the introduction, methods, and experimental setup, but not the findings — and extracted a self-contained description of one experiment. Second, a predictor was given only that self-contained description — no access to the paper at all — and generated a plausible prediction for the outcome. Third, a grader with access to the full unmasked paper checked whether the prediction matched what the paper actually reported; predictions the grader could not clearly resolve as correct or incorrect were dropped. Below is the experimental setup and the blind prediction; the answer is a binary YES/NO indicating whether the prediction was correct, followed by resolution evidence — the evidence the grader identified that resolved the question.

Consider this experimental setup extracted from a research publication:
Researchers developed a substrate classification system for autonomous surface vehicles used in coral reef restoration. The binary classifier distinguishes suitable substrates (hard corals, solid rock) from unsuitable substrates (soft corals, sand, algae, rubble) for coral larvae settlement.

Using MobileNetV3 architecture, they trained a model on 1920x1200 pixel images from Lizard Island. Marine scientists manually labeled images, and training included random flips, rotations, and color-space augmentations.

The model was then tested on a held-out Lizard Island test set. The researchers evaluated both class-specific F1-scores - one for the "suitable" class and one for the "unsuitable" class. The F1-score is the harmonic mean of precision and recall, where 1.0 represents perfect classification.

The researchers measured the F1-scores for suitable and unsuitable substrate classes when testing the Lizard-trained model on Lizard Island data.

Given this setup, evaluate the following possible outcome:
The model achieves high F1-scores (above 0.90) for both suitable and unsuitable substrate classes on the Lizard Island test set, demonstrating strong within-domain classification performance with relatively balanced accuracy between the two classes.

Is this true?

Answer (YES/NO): NO